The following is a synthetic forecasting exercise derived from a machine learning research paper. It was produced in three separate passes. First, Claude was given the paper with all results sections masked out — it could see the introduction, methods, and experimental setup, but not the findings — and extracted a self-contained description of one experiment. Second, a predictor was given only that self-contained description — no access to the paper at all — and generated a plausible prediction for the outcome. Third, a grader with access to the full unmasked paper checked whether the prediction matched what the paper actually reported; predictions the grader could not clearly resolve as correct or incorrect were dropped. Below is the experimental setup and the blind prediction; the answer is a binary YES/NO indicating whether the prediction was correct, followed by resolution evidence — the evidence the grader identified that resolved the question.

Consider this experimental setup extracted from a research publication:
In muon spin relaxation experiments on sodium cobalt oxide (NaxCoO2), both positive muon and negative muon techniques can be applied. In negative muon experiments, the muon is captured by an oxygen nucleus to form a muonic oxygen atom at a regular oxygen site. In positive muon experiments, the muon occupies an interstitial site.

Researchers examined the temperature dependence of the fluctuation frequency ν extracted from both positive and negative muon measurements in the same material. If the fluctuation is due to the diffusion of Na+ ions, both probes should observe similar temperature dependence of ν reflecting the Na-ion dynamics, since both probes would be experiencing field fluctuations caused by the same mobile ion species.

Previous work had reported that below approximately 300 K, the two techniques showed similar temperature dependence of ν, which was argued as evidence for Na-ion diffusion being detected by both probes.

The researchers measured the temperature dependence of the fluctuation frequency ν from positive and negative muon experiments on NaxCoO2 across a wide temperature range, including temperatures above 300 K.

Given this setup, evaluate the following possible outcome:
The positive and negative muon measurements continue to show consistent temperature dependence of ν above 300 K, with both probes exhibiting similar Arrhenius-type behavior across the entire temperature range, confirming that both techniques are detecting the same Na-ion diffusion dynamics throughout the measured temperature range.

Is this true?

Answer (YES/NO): NO